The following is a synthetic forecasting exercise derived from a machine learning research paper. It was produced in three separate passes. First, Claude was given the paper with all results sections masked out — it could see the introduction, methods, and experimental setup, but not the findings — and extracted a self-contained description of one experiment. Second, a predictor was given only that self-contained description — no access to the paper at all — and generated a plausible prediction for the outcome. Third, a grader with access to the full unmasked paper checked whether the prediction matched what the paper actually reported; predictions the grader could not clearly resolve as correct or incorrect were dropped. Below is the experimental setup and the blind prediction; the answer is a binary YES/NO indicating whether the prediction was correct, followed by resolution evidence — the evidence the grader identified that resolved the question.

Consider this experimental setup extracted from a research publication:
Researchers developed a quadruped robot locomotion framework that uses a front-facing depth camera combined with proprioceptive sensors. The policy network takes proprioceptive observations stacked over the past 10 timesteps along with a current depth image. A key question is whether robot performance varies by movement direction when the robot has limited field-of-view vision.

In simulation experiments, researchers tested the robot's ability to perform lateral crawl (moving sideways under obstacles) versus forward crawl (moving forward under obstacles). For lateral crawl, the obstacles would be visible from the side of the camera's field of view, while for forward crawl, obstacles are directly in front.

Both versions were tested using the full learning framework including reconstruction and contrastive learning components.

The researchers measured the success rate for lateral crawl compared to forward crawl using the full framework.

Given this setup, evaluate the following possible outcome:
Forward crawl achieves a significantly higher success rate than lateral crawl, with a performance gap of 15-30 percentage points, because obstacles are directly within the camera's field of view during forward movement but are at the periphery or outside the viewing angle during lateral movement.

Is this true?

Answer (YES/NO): NO